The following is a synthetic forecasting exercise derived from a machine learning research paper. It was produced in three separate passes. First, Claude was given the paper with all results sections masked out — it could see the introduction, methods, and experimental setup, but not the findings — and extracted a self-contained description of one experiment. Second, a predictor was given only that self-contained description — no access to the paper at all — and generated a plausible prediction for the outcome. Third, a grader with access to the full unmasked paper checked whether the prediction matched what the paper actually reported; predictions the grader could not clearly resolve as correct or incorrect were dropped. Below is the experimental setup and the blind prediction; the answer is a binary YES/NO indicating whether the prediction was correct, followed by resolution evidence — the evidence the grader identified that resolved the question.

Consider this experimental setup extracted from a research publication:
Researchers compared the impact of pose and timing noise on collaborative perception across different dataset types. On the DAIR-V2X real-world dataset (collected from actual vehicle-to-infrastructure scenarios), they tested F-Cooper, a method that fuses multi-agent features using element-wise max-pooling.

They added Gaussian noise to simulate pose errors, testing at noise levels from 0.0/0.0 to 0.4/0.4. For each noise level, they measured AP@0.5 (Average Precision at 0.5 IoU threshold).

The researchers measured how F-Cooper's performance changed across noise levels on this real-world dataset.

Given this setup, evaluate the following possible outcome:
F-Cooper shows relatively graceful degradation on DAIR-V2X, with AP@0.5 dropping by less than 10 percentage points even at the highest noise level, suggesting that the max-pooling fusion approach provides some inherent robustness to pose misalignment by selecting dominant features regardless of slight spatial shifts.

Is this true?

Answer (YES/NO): YES